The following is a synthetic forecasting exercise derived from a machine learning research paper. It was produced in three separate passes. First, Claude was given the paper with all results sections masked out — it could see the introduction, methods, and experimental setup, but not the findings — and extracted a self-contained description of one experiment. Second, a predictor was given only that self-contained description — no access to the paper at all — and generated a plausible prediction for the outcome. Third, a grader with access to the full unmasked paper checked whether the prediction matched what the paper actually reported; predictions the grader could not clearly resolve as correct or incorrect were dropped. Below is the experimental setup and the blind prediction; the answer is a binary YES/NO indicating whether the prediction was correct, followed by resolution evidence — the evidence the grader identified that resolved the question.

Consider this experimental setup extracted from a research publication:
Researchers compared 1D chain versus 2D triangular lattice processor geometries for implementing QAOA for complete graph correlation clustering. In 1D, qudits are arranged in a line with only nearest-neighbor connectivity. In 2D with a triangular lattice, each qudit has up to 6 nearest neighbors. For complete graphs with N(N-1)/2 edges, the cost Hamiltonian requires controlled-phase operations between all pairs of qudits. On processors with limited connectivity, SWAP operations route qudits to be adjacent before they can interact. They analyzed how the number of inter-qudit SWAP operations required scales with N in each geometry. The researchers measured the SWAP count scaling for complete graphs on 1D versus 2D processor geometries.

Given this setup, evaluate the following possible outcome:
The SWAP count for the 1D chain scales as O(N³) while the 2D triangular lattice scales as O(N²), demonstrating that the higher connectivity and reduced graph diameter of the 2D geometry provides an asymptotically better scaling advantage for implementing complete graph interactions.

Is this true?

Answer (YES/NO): NO